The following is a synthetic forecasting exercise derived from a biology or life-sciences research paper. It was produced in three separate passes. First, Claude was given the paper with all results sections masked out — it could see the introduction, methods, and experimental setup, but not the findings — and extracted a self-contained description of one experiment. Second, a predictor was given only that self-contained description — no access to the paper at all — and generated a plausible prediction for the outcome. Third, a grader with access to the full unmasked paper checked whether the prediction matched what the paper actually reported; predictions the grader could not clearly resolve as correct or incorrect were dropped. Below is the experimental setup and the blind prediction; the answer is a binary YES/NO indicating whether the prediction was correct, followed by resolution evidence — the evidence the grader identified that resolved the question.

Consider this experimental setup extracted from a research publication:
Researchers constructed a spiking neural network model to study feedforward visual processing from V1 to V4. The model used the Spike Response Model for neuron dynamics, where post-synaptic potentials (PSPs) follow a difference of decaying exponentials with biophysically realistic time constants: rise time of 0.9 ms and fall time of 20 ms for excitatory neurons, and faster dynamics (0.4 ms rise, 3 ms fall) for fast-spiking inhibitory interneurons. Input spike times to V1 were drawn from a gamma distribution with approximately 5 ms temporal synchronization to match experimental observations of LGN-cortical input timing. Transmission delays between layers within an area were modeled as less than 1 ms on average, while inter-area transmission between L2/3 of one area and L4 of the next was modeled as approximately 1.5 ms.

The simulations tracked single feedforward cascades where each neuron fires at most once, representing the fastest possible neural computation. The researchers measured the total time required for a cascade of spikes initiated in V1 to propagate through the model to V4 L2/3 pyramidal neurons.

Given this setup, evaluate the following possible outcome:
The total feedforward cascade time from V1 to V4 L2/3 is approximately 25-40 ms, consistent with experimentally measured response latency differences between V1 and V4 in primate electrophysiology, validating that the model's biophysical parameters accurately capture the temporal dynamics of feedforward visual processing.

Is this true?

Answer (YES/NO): YES